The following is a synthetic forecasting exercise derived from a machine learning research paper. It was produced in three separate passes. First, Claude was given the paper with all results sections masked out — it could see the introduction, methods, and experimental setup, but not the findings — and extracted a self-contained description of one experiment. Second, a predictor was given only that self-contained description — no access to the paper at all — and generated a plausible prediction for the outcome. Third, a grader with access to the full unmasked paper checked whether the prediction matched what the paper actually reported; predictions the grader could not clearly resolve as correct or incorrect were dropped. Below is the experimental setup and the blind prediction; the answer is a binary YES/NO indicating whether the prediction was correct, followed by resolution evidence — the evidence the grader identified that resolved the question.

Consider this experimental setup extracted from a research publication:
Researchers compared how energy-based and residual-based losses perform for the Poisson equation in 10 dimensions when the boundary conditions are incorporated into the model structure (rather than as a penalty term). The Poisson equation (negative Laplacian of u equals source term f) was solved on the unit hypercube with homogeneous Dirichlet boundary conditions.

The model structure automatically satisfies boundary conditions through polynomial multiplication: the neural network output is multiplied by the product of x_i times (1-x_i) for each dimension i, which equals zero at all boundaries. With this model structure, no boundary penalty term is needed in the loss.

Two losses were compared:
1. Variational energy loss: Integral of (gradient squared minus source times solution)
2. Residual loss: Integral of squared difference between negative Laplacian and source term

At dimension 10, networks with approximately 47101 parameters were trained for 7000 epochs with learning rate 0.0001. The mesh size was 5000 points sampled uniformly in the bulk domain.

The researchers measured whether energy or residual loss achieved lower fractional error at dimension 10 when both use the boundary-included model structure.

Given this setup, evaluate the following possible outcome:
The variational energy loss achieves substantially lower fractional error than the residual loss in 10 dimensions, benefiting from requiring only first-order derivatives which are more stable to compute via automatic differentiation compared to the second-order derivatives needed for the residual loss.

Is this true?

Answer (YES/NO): NO